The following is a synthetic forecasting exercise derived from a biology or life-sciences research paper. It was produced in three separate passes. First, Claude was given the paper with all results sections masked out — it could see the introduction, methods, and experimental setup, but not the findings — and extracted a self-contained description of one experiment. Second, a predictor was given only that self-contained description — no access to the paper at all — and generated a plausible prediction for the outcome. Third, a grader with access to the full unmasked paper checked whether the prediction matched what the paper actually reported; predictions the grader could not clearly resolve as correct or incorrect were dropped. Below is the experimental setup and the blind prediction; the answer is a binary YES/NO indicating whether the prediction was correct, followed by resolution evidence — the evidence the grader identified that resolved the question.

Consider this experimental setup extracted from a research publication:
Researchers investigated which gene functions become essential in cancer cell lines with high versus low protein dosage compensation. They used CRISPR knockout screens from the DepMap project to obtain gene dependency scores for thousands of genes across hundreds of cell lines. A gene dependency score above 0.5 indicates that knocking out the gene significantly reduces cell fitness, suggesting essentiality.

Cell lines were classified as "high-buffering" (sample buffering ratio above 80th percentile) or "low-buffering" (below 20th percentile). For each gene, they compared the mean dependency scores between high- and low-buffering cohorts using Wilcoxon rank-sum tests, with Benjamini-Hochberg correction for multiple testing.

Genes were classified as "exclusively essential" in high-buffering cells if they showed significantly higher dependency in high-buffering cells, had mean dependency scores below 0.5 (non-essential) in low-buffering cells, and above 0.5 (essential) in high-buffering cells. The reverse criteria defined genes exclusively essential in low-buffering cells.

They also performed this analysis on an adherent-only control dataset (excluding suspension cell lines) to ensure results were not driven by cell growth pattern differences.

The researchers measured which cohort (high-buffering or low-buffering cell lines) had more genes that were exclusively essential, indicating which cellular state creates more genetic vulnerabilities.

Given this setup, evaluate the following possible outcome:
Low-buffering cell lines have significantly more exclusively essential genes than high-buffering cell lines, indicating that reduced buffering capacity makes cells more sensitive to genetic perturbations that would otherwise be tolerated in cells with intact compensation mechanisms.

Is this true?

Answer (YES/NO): YES